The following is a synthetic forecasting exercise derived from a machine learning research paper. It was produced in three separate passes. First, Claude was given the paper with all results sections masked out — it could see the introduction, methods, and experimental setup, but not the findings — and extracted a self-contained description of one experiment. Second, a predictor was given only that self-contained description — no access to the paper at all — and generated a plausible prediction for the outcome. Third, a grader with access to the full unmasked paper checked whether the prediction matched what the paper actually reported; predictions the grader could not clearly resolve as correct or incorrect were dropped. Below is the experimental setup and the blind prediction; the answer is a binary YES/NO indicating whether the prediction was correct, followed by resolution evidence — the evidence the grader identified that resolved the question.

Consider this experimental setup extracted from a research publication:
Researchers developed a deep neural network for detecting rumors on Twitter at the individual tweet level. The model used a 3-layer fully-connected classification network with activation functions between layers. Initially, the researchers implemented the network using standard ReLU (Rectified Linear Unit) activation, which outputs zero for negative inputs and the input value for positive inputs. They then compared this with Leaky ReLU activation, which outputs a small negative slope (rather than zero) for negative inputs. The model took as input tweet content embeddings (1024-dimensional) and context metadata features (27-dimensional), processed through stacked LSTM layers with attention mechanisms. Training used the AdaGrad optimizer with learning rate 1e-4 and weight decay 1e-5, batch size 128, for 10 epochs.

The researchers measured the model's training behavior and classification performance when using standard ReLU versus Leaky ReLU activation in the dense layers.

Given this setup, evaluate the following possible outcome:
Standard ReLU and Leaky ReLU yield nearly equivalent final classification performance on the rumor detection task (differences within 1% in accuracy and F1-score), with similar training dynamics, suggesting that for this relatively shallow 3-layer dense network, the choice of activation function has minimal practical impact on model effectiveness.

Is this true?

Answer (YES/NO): NO